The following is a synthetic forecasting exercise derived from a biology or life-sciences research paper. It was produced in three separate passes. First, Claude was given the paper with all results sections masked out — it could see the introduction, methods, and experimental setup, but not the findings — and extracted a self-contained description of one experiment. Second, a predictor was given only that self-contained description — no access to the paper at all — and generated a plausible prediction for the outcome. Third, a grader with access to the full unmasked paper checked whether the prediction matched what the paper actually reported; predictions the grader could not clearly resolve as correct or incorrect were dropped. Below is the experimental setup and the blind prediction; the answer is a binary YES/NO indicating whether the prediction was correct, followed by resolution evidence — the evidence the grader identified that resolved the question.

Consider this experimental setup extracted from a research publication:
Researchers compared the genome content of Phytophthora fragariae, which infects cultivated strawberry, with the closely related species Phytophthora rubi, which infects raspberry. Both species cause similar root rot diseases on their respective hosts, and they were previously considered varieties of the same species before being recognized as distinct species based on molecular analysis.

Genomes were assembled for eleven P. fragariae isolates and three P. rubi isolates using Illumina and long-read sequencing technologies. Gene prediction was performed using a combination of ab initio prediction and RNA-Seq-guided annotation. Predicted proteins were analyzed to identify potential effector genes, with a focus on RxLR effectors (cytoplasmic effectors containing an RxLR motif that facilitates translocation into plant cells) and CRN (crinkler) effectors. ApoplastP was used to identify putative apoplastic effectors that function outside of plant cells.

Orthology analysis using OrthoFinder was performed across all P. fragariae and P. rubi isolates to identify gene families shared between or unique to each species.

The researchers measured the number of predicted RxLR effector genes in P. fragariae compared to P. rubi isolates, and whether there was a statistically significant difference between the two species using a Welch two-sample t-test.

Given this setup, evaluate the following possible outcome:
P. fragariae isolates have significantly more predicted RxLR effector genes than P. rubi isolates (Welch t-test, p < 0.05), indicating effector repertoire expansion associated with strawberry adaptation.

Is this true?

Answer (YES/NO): NO